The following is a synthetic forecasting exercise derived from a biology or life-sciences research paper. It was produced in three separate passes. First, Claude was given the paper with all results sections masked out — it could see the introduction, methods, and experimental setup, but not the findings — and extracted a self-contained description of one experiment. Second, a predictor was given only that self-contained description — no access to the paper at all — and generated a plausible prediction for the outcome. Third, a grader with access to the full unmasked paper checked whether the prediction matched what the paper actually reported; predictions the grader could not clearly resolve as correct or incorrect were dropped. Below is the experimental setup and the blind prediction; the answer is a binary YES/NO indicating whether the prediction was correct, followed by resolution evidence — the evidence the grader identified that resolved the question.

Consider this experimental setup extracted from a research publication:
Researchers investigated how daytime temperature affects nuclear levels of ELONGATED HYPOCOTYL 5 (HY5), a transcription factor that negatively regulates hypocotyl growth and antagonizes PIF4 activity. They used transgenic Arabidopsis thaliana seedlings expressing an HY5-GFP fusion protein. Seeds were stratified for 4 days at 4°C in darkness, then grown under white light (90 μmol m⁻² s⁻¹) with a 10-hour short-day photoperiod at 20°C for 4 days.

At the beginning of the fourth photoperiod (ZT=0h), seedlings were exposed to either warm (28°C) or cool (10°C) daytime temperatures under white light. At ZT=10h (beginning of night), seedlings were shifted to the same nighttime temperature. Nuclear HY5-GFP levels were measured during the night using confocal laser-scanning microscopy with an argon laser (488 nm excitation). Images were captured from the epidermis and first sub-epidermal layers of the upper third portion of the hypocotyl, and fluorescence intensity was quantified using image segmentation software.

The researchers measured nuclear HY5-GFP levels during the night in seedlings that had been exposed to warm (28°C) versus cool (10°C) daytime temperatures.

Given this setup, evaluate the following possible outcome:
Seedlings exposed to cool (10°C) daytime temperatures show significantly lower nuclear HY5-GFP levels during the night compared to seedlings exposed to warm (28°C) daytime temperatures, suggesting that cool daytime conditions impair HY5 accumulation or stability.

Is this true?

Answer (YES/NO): NO